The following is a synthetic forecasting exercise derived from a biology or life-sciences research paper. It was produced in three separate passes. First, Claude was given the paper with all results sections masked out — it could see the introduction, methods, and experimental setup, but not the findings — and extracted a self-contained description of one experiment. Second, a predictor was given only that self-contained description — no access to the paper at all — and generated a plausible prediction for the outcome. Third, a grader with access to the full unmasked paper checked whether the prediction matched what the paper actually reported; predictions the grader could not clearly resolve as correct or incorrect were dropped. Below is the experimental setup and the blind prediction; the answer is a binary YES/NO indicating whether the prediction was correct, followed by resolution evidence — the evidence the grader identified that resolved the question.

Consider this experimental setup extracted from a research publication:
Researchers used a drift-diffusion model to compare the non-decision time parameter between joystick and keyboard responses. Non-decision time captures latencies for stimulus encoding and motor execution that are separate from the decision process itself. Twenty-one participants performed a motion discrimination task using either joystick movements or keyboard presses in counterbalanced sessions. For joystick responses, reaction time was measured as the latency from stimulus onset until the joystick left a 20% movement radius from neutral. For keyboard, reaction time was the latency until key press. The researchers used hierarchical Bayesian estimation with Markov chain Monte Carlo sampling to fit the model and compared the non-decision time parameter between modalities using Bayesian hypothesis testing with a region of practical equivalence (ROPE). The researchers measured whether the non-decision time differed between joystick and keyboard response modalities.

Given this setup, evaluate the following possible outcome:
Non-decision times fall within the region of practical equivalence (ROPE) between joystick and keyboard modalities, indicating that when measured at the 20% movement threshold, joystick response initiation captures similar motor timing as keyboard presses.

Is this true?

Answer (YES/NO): NO